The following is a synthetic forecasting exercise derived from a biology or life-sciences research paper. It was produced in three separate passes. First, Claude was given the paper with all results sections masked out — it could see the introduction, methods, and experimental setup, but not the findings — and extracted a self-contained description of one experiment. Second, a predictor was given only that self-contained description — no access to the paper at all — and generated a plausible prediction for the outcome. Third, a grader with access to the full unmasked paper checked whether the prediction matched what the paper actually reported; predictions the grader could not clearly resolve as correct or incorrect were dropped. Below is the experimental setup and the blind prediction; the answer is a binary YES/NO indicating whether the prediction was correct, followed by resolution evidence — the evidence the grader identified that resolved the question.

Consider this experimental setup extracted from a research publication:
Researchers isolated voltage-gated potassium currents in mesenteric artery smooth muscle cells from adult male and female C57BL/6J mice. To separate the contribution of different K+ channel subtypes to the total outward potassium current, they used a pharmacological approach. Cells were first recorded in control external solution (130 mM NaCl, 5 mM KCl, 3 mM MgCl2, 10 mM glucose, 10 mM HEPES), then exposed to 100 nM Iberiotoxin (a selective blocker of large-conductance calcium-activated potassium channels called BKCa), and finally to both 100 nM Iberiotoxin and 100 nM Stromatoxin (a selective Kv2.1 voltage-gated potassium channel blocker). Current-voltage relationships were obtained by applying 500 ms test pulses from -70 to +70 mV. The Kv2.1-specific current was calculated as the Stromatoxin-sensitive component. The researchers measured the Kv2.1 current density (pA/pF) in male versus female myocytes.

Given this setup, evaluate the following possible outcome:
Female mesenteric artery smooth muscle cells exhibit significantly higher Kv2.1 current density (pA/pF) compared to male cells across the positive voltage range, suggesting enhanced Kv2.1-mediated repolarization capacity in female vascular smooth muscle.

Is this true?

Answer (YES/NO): YES